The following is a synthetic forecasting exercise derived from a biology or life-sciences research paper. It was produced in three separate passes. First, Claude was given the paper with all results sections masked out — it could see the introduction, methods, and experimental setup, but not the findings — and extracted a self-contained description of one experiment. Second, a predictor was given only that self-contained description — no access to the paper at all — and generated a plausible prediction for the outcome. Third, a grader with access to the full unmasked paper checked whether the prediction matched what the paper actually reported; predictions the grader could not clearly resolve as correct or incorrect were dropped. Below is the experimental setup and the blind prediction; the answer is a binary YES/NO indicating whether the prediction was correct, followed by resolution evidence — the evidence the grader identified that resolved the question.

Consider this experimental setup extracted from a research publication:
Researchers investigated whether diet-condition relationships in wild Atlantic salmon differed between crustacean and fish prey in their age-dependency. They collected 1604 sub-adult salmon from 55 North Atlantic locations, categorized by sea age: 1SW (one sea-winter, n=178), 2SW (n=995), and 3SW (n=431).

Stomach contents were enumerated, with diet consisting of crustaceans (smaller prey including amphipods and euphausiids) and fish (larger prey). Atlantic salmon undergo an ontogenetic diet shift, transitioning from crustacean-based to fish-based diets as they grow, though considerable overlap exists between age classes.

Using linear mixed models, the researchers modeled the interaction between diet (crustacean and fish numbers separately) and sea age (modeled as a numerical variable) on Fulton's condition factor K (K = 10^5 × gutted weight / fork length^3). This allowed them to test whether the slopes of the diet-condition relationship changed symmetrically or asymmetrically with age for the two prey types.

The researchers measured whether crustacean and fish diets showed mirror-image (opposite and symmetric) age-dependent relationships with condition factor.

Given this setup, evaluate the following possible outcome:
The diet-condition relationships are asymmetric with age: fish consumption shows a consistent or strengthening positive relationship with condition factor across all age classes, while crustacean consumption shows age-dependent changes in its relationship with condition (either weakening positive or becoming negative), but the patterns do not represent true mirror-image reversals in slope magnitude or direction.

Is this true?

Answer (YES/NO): NO